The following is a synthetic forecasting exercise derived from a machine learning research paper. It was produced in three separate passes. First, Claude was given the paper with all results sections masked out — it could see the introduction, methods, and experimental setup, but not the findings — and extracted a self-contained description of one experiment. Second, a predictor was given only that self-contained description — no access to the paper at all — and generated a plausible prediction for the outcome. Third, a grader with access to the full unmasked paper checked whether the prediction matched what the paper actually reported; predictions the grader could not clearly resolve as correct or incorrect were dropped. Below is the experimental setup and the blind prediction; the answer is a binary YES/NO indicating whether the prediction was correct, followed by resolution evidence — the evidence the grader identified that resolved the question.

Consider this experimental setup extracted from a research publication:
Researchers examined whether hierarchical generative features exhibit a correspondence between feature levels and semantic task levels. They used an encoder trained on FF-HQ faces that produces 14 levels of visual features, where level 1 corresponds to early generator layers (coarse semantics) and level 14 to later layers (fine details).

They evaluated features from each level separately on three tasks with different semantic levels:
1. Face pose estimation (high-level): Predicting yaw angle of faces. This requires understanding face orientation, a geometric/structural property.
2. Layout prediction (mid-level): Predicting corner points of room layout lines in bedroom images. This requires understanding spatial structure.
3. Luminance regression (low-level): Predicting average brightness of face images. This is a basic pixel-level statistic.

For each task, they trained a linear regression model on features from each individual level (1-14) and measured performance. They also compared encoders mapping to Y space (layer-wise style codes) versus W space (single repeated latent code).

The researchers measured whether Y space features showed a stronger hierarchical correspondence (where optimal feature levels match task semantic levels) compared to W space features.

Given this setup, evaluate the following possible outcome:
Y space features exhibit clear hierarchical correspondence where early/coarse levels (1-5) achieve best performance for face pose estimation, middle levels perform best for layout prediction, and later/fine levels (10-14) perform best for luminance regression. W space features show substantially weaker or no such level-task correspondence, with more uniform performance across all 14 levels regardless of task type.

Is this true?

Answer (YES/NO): NO